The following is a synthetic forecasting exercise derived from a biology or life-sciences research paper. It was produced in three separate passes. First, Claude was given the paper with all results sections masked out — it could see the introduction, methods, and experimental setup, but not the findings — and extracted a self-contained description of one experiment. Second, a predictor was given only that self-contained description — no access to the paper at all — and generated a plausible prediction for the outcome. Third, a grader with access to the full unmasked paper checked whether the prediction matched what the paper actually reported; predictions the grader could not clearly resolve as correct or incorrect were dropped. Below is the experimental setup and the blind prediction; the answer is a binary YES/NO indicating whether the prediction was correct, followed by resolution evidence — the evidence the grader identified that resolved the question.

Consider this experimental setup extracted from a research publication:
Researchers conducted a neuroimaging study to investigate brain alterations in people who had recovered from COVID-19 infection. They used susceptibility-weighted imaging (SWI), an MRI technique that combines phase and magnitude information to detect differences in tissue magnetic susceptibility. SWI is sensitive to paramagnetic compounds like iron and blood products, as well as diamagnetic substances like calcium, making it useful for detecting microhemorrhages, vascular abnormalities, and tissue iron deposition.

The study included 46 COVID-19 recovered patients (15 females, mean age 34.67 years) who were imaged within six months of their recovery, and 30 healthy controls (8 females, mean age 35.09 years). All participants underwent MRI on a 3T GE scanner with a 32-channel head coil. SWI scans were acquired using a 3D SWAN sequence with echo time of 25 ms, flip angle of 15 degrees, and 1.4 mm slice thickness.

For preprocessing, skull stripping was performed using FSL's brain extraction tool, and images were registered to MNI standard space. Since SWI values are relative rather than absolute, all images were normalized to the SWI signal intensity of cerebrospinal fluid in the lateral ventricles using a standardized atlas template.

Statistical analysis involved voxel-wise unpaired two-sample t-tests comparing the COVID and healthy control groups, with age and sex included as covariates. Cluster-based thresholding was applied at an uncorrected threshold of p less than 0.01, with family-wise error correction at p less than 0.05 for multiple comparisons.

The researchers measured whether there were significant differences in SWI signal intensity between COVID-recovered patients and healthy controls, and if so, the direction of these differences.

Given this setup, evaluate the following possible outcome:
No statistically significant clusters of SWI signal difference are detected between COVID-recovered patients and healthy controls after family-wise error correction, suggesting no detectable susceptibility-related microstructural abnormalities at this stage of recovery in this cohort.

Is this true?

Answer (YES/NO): NO